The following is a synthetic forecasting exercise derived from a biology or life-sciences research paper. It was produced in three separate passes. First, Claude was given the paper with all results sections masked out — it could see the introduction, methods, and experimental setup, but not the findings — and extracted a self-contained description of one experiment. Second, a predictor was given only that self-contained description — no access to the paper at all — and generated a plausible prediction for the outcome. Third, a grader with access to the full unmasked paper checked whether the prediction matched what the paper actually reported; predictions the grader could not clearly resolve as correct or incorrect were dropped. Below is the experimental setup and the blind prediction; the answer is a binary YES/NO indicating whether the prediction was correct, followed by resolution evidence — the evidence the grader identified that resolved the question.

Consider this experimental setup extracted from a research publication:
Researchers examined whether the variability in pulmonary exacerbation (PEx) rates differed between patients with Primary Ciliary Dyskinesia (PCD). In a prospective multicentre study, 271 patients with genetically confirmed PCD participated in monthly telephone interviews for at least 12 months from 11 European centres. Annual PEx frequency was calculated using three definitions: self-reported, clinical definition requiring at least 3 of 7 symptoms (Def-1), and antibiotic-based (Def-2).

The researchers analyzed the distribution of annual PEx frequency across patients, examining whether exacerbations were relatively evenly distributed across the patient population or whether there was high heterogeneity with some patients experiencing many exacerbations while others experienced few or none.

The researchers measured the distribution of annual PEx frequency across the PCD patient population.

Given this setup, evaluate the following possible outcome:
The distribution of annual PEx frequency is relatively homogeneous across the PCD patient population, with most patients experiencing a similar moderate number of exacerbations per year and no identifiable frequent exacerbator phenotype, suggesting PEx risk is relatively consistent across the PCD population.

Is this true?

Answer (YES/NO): NO